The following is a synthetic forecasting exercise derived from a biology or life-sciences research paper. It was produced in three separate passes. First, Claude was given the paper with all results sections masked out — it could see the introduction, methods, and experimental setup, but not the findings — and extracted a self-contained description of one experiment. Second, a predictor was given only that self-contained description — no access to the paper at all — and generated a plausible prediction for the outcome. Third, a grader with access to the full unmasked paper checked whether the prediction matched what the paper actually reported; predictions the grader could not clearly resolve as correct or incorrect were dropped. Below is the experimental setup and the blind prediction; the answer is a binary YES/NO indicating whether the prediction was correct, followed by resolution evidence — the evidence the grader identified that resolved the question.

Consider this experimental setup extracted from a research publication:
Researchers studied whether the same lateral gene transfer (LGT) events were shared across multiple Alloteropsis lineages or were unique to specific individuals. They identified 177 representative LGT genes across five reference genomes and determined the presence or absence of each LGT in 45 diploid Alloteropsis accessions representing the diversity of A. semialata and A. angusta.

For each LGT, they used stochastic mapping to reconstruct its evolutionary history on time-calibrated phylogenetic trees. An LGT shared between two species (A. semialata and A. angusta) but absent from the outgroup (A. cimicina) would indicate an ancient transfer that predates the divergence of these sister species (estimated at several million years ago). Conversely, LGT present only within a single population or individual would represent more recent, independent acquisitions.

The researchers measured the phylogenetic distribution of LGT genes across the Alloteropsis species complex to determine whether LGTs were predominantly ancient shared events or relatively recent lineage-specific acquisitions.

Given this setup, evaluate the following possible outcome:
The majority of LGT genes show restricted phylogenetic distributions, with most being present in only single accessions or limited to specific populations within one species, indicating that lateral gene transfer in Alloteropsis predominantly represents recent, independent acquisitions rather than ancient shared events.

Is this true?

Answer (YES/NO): YES